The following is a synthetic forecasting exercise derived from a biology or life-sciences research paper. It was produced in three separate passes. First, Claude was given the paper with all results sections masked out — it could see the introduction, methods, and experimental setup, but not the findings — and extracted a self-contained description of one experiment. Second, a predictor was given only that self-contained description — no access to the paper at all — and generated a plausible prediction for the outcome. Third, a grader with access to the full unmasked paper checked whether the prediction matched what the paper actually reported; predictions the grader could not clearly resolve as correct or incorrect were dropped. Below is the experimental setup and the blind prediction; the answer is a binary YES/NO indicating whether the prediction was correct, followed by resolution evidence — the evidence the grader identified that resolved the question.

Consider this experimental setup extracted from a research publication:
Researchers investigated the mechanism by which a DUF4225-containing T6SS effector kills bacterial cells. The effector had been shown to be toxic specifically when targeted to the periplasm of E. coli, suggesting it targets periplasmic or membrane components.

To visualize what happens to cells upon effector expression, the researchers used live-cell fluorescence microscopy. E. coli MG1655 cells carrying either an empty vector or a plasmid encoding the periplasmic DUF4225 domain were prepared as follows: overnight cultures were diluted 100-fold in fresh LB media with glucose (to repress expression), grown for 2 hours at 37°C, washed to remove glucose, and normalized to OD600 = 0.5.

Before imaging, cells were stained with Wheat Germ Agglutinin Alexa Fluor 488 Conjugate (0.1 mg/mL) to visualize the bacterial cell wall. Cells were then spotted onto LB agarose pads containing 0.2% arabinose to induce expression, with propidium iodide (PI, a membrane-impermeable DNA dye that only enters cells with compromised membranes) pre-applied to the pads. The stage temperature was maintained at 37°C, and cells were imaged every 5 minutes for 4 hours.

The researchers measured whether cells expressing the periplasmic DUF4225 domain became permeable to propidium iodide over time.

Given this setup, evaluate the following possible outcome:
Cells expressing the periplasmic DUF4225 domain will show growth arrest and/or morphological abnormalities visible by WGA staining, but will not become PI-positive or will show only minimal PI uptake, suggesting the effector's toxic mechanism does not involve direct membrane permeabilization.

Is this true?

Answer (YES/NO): NO